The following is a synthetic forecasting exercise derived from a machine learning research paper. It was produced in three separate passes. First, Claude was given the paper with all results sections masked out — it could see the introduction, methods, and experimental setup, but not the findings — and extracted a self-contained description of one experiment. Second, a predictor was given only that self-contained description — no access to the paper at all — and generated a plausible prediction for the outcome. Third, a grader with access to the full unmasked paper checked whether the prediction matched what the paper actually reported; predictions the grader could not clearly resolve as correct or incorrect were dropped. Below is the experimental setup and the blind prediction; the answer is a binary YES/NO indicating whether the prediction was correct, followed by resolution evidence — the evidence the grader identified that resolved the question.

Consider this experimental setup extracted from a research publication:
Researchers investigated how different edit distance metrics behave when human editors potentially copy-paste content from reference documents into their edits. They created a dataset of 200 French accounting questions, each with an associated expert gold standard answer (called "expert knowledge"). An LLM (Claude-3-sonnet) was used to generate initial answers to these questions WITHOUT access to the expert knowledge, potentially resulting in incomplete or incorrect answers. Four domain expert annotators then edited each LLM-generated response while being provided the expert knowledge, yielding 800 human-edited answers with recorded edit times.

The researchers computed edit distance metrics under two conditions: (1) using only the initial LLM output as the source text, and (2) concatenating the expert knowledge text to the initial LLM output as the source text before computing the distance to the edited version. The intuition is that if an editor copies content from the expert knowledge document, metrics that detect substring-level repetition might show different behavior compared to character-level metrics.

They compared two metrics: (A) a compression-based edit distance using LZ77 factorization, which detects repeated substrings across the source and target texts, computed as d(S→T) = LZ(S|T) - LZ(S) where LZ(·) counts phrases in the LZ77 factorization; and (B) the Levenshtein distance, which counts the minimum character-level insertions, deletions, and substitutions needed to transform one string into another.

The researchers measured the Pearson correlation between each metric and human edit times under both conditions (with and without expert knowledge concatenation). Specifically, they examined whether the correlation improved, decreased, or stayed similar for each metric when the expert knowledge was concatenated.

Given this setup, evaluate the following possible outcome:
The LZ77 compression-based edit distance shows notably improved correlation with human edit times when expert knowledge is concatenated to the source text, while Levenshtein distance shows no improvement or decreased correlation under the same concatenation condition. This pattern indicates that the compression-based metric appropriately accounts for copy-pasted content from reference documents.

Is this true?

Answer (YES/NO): YES